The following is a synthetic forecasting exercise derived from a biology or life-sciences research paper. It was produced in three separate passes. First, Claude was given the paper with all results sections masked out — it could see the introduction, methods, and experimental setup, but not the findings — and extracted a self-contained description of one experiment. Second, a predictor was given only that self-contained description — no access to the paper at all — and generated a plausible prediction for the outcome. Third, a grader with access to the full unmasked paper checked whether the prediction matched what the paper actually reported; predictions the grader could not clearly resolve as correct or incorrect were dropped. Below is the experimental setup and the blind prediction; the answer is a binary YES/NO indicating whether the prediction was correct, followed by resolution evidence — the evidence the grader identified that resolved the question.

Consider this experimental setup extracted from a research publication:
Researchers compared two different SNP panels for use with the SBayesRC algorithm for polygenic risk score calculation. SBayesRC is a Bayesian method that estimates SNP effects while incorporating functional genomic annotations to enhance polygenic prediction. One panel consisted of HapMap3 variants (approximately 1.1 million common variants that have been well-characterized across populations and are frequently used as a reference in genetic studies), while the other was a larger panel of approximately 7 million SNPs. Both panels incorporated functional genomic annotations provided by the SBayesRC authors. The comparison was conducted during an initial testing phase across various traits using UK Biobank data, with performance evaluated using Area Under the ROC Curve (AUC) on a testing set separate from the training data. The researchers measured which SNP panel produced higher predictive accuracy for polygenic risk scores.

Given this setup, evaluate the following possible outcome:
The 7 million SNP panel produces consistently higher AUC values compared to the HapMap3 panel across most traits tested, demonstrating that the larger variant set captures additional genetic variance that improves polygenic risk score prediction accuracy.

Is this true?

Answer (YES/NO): YES